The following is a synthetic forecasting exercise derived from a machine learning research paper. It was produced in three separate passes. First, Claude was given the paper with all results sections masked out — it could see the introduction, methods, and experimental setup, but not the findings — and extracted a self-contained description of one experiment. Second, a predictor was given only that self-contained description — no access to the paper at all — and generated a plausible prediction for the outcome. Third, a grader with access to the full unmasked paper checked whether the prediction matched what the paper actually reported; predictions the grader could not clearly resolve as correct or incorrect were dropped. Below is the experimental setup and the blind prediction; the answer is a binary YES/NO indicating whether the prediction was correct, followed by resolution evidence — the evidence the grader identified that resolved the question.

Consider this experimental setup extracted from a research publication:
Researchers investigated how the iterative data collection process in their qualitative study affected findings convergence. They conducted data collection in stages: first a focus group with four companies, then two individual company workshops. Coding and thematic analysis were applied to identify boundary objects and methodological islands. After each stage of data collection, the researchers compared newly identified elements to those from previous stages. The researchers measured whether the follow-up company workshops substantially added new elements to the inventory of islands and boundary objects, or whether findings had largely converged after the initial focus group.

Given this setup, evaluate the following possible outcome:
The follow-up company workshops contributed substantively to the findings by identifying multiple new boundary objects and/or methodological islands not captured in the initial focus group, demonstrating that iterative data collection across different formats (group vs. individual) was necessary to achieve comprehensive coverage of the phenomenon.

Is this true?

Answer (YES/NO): NO